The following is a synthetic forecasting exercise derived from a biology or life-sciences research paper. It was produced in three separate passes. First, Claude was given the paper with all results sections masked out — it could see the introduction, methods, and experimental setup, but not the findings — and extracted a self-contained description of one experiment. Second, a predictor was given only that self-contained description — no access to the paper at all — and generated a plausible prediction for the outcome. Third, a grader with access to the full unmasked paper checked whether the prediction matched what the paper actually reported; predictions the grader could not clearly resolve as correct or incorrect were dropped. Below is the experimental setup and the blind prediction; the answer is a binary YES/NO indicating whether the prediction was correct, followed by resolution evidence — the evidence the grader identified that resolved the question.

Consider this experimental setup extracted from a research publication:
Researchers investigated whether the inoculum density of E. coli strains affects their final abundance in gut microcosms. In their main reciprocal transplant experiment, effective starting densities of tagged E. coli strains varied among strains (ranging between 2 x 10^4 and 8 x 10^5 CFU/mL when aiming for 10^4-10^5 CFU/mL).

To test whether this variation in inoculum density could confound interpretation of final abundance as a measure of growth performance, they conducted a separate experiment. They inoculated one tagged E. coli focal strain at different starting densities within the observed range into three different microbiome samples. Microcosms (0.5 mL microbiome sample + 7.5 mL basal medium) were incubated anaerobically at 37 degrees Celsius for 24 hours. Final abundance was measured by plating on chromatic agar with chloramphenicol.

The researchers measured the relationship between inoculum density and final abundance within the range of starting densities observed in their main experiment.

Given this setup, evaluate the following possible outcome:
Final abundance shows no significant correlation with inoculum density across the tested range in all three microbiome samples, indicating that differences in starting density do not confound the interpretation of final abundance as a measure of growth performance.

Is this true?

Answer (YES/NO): YES